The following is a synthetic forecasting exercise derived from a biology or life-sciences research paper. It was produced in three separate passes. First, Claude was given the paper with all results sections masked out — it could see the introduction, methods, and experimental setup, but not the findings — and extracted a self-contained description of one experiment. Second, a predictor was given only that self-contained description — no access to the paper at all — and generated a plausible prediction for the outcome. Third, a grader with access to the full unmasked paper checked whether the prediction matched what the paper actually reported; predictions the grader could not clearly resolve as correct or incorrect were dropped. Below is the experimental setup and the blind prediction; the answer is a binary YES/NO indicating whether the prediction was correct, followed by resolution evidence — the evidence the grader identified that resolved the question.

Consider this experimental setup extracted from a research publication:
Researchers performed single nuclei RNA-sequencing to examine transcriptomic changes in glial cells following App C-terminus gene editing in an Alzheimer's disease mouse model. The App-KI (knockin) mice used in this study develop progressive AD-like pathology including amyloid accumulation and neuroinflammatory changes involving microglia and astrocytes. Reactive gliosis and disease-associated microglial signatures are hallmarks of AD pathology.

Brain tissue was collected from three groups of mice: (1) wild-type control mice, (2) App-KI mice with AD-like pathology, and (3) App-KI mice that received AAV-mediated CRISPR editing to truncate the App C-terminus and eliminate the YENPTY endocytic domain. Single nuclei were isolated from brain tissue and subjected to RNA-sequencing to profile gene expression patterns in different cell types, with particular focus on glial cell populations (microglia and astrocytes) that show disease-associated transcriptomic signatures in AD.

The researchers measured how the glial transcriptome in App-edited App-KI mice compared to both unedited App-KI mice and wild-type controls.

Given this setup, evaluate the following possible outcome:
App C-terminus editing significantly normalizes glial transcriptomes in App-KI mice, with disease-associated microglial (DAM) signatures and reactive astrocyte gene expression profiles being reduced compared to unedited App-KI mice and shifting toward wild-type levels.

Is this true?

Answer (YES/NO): NO